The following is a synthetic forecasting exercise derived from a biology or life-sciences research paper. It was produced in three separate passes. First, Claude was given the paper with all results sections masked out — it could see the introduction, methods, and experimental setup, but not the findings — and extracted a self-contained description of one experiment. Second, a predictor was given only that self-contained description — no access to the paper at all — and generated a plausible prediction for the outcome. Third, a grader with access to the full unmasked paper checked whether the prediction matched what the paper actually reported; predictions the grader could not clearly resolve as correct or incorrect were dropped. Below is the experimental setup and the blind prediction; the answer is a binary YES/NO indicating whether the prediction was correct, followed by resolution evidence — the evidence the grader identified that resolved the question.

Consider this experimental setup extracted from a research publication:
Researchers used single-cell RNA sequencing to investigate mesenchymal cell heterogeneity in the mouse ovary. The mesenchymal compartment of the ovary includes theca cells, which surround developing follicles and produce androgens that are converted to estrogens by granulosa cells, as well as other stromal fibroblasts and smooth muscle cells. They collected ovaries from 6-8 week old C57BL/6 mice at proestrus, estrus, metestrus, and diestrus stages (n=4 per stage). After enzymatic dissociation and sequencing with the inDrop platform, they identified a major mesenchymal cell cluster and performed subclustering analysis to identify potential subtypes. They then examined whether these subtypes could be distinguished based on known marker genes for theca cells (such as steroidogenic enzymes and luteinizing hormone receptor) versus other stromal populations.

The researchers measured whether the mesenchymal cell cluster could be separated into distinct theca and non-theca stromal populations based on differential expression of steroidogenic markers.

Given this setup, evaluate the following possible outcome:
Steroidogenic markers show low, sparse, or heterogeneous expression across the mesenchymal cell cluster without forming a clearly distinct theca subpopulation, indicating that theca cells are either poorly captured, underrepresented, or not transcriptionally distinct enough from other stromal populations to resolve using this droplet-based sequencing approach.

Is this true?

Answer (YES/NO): NO